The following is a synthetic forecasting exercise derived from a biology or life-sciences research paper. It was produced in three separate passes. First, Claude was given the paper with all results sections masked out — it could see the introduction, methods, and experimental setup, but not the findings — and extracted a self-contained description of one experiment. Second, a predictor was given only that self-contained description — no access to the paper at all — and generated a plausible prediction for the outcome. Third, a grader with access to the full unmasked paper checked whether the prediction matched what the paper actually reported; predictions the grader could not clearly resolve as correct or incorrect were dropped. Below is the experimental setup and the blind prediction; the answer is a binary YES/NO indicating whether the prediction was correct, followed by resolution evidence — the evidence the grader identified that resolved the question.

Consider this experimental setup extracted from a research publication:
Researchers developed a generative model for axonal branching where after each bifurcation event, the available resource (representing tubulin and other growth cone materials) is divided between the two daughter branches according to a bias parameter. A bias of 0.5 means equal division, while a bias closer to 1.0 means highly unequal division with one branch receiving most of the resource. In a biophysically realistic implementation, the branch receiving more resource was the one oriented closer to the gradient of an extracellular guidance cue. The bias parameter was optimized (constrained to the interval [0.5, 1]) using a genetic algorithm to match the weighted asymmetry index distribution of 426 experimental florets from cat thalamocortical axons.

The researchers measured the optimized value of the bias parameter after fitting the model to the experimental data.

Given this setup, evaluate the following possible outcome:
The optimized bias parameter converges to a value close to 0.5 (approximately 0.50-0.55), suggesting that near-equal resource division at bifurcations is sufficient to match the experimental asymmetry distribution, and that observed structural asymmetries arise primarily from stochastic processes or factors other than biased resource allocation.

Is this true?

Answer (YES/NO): YES